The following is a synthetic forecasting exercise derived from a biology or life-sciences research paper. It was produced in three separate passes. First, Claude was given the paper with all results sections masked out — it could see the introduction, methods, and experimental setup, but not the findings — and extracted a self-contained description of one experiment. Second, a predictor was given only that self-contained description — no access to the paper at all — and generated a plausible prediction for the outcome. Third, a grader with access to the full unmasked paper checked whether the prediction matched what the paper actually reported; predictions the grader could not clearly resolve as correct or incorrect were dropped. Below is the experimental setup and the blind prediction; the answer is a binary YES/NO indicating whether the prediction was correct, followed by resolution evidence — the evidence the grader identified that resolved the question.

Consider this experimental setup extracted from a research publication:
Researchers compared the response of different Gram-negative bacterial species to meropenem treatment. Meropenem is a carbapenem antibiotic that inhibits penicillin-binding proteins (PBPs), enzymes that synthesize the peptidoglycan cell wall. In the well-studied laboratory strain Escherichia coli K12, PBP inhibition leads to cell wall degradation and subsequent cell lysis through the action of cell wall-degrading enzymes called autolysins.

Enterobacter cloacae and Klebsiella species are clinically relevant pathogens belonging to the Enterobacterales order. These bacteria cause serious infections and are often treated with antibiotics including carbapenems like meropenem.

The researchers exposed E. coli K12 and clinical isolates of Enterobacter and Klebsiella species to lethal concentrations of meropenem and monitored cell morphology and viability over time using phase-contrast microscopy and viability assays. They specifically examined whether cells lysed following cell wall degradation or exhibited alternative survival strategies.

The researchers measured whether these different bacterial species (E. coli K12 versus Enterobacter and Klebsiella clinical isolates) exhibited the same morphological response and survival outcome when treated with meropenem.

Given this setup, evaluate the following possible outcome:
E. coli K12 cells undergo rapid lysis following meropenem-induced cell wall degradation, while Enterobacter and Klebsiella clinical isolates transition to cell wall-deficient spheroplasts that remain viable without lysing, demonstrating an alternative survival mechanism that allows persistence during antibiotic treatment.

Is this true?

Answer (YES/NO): YES